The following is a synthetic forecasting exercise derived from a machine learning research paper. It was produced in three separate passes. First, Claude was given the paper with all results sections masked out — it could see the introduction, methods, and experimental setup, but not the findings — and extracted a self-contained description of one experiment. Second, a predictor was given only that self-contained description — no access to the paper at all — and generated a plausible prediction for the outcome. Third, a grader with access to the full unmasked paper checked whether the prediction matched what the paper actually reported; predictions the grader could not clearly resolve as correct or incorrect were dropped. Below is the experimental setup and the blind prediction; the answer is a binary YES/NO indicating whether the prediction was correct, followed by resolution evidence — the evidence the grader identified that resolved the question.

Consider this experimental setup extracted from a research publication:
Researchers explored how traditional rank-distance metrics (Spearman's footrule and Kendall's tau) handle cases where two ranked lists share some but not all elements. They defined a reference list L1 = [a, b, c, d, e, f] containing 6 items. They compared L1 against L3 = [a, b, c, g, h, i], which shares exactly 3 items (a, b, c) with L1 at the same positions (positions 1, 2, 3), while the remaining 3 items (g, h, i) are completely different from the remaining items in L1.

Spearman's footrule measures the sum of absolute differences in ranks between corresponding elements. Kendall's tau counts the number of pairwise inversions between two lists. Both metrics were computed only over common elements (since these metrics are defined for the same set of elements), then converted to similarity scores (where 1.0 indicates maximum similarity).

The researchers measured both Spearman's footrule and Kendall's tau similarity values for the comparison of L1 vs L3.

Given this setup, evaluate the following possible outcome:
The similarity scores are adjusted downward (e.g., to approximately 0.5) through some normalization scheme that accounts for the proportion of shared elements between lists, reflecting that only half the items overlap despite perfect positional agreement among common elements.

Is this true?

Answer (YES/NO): NO